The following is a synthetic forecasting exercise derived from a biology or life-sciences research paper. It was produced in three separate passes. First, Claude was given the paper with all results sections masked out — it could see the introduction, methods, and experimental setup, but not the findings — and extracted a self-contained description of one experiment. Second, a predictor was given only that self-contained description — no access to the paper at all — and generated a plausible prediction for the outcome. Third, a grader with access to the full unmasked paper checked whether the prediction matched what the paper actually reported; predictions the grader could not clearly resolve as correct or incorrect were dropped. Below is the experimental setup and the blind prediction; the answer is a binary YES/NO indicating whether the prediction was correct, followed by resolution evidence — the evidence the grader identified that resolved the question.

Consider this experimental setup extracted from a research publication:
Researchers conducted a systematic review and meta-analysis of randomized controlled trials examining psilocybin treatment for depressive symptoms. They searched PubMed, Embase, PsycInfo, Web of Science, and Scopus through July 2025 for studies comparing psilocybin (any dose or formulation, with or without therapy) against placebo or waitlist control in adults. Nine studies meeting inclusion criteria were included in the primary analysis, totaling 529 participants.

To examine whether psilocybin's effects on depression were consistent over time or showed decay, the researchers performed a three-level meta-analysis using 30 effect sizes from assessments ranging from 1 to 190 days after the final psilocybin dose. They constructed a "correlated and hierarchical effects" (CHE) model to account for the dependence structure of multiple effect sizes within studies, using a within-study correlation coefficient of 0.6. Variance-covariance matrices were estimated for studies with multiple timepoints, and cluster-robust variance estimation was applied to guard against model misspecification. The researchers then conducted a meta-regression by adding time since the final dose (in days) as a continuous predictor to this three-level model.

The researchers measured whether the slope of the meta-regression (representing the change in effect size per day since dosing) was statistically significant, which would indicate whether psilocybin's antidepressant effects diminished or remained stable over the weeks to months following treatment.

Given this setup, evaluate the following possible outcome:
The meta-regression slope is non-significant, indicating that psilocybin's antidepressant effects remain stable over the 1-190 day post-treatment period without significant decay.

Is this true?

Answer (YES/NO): YES